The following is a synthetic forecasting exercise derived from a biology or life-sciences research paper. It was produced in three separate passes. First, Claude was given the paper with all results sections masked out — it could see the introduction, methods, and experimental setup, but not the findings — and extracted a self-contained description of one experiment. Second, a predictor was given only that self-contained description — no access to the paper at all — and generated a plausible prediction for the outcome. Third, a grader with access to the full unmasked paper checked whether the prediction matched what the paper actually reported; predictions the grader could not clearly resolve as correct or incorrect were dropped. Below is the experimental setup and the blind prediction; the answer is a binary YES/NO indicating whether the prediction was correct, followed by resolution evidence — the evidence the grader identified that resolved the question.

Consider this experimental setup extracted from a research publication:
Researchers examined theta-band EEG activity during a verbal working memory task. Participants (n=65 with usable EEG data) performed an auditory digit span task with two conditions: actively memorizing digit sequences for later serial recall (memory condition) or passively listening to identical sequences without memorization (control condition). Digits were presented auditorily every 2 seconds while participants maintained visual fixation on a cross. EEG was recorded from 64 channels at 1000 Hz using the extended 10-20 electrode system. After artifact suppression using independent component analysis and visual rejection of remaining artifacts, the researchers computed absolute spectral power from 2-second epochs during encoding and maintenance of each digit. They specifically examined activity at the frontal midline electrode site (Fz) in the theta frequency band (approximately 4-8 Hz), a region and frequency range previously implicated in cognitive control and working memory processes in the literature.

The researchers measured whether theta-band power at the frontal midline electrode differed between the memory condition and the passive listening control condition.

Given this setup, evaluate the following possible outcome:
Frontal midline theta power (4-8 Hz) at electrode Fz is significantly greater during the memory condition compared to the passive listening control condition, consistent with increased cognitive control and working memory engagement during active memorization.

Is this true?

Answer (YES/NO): YES